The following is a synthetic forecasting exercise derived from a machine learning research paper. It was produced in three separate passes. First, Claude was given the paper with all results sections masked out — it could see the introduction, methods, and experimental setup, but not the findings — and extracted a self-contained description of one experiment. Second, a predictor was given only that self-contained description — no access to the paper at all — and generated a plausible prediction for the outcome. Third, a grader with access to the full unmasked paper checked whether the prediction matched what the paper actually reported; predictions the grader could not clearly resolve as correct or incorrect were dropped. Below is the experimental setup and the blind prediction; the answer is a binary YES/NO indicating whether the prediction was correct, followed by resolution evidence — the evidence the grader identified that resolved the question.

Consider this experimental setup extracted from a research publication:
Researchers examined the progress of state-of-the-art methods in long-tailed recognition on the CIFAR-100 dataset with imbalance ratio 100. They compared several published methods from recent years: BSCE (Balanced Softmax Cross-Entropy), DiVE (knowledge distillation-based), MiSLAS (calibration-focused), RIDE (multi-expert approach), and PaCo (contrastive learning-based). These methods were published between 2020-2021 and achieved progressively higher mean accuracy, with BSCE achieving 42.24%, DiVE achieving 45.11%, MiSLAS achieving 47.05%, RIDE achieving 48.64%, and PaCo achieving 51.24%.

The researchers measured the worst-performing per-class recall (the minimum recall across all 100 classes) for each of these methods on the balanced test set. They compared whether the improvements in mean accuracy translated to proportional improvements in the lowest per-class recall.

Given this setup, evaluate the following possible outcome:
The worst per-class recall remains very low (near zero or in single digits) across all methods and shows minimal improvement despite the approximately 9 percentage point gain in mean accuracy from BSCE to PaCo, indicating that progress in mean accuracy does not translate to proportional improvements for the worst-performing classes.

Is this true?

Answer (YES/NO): YES